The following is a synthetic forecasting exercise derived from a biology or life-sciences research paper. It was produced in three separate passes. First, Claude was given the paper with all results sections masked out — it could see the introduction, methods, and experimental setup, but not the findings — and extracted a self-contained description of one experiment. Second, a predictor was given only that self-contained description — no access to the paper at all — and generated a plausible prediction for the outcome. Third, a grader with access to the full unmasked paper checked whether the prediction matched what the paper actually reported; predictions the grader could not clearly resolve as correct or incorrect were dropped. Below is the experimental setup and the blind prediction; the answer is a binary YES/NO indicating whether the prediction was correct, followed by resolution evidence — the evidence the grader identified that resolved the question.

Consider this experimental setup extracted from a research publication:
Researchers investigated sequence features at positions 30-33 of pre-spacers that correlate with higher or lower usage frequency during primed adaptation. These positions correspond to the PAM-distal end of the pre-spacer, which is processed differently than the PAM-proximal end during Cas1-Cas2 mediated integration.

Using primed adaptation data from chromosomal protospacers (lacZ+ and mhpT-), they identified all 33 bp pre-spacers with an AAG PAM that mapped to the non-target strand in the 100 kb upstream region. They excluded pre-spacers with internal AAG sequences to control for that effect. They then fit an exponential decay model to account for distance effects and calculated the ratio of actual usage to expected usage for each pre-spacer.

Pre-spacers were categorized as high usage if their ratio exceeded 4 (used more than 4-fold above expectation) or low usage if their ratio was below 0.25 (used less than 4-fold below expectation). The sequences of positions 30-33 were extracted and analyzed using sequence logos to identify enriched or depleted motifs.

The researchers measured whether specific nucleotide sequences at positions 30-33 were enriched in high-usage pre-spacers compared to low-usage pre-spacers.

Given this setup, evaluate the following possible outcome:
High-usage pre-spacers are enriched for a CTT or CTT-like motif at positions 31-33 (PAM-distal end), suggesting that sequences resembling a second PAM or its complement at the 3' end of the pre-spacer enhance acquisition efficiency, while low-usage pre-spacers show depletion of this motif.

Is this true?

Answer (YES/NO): NO